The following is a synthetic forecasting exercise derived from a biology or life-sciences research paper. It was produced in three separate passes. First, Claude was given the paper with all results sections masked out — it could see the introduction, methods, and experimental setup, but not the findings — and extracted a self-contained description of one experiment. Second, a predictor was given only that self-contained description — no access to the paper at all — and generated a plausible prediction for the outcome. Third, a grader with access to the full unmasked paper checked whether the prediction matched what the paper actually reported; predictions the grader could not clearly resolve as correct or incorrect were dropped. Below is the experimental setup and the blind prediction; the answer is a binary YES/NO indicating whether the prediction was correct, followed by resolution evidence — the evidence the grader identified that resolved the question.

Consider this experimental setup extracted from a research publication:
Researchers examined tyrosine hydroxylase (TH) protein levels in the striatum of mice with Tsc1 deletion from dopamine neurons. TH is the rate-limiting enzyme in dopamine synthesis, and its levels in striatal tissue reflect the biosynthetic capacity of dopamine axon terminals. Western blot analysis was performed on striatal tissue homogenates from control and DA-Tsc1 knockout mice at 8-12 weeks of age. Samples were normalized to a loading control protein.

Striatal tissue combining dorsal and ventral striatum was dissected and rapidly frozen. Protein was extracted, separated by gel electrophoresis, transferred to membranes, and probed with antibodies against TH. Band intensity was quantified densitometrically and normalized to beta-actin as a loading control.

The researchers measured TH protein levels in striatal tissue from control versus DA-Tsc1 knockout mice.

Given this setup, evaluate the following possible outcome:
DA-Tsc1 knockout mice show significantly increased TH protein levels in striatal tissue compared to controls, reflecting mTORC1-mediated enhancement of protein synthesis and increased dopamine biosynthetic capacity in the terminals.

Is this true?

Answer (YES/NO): YES